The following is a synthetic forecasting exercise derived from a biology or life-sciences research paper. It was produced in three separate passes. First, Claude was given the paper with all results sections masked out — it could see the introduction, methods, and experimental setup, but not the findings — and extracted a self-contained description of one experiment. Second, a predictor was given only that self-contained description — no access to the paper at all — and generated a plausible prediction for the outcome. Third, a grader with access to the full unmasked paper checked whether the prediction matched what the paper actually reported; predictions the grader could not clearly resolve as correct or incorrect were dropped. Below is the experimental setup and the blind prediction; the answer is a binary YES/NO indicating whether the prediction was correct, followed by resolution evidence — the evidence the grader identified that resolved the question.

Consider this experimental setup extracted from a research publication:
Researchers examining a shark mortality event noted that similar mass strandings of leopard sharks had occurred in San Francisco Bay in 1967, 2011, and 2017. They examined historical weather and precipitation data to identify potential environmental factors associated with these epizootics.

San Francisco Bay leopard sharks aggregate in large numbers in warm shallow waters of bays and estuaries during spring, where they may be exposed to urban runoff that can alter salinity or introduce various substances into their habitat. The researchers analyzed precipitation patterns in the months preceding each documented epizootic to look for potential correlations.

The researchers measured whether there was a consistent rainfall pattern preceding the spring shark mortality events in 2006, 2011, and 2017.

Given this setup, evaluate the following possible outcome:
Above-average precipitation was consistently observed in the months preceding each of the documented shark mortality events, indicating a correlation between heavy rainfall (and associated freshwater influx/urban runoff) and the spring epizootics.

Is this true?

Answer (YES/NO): YES